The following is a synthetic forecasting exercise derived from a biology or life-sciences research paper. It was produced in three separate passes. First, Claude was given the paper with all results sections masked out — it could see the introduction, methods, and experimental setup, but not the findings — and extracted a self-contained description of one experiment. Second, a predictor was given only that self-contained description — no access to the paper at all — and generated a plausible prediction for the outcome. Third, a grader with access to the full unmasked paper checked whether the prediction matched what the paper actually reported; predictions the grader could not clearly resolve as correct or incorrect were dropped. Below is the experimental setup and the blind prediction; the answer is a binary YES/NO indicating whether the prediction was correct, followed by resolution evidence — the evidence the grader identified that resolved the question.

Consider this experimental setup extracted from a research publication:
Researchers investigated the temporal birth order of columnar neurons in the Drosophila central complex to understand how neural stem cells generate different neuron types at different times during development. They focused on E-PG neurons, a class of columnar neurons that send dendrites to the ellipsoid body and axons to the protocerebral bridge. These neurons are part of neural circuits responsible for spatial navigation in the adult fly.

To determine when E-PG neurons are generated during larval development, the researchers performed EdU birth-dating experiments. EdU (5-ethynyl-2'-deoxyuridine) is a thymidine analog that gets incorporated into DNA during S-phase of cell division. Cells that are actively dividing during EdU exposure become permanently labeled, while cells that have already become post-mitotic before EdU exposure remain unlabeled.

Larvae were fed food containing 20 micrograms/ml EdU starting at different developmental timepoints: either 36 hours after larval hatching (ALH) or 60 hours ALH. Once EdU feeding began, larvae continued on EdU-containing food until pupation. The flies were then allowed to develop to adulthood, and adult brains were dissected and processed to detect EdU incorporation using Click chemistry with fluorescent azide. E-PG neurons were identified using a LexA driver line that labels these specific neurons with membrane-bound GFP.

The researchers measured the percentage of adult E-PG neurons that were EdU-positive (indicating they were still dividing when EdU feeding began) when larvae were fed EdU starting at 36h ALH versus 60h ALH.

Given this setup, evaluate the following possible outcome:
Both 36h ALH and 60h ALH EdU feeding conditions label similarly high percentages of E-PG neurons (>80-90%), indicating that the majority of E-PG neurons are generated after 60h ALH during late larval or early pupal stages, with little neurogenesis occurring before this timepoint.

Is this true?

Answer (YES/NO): NO